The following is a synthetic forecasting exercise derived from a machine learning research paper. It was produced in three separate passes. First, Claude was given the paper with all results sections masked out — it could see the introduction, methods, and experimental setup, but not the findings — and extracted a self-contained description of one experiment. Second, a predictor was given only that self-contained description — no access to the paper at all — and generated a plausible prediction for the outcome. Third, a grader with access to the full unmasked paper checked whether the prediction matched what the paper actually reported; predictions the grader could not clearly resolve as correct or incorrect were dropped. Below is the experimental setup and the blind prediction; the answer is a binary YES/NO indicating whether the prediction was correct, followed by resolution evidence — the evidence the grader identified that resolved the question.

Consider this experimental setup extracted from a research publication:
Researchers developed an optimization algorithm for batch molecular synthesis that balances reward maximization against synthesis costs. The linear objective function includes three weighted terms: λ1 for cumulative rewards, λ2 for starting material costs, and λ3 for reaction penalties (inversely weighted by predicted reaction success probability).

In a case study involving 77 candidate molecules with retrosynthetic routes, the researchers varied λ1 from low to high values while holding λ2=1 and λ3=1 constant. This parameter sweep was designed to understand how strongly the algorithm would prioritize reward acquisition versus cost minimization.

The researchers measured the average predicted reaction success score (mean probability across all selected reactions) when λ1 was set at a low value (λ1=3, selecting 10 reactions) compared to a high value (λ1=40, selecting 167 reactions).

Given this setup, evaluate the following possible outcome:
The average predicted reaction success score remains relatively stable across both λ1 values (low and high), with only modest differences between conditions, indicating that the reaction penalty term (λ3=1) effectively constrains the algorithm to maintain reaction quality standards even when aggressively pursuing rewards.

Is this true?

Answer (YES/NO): NO